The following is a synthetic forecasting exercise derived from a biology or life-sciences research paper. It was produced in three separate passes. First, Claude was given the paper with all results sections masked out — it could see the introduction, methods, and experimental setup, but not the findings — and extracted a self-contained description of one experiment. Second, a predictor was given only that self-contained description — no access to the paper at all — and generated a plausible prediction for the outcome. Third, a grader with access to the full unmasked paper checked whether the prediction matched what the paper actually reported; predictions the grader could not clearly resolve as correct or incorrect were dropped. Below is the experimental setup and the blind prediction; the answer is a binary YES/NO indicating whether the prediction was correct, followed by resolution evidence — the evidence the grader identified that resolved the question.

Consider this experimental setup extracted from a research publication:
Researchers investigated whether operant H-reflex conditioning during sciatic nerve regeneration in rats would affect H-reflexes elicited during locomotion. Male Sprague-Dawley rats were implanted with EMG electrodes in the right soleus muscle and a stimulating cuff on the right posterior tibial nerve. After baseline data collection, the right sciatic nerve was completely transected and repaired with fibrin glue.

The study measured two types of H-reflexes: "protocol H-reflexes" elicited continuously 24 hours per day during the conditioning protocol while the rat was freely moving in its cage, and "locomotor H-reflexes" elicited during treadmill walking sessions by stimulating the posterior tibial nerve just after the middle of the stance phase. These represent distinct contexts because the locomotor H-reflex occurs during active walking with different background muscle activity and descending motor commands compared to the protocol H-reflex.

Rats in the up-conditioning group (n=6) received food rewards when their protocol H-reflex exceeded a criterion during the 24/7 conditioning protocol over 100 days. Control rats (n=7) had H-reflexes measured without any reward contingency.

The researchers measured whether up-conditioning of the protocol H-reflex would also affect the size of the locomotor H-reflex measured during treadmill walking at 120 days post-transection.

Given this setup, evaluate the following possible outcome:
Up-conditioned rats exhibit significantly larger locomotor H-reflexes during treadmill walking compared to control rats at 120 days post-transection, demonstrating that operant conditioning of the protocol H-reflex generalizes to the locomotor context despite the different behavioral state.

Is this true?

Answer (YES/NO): YES